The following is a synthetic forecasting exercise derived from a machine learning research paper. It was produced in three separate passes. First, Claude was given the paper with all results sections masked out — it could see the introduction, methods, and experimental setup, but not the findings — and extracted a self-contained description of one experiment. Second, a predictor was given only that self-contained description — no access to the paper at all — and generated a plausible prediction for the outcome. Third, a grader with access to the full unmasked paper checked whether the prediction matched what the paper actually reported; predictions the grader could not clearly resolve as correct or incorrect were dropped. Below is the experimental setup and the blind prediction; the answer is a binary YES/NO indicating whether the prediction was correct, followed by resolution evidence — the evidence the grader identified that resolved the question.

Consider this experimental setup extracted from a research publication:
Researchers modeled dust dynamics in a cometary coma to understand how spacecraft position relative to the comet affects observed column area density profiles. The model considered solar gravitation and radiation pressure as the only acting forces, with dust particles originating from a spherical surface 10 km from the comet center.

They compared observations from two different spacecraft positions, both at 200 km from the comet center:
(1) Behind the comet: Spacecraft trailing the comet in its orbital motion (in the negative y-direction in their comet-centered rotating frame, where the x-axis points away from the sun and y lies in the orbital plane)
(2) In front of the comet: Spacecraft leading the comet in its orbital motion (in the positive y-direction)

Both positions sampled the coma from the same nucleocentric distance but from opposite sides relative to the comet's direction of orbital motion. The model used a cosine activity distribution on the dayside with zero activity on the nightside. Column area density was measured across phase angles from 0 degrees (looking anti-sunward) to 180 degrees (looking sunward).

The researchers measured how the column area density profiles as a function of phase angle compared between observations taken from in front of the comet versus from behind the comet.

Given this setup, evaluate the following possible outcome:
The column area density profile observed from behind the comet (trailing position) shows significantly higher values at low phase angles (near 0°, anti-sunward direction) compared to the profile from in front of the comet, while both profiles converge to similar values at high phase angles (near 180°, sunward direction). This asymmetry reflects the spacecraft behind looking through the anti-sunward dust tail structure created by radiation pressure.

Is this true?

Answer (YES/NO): NO